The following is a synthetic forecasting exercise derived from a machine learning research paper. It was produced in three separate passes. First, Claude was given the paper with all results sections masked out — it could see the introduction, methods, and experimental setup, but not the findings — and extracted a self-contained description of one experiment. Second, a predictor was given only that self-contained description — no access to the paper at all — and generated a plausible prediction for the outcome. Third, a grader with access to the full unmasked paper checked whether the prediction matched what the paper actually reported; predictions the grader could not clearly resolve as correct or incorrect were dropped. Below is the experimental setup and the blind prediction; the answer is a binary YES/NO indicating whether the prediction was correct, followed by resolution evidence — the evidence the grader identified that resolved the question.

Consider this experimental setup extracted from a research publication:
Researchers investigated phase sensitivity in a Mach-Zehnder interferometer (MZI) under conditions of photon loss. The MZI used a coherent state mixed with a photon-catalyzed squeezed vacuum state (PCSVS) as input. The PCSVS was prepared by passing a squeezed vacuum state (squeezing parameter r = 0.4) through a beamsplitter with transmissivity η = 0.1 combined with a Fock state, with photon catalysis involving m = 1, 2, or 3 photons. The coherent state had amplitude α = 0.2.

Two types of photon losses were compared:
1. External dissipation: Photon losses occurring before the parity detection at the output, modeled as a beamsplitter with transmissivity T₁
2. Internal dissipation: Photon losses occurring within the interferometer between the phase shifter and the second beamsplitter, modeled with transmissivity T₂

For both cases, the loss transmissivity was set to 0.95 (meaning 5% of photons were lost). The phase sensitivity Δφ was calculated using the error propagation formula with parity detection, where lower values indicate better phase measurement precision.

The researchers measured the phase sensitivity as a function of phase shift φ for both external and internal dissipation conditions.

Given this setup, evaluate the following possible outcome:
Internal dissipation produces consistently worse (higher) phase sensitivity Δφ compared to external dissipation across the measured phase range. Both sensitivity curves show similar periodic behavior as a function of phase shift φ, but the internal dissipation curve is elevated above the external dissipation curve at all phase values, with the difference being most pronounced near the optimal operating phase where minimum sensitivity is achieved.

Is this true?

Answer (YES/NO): NO